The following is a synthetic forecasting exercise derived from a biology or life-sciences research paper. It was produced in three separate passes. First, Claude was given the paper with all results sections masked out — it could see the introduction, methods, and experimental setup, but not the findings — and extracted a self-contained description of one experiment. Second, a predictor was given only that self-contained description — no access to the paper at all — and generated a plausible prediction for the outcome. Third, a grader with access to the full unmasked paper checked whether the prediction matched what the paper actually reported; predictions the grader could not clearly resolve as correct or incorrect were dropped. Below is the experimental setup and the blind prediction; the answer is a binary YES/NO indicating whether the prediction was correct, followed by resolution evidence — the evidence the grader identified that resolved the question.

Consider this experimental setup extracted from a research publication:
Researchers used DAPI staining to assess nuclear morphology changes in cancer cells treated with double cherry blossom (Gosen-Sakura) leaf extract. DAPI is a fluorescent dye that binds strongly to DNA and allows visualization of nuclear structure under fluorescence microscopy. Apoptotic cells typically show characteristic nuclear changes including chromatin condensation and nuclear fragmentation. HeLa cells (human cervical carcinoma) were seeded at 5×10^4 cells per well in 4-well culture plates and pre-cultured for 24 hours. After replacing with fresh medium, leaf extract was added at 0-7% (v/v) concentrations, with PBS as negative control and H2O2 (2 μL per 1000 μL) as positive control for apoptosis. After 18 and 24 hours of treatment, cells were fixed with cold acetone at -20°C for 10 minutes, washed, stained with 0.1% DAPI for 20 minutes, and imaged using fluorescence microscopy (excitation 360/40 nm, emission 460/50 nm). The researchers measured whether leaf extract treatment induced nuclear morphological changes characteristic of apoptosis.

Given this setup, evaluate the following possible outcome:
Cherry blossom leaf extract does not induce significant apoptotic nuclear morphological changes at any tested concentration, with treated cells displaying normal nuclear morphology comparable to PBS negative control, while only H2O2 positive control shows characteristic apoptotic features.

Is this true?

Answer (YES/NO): NO